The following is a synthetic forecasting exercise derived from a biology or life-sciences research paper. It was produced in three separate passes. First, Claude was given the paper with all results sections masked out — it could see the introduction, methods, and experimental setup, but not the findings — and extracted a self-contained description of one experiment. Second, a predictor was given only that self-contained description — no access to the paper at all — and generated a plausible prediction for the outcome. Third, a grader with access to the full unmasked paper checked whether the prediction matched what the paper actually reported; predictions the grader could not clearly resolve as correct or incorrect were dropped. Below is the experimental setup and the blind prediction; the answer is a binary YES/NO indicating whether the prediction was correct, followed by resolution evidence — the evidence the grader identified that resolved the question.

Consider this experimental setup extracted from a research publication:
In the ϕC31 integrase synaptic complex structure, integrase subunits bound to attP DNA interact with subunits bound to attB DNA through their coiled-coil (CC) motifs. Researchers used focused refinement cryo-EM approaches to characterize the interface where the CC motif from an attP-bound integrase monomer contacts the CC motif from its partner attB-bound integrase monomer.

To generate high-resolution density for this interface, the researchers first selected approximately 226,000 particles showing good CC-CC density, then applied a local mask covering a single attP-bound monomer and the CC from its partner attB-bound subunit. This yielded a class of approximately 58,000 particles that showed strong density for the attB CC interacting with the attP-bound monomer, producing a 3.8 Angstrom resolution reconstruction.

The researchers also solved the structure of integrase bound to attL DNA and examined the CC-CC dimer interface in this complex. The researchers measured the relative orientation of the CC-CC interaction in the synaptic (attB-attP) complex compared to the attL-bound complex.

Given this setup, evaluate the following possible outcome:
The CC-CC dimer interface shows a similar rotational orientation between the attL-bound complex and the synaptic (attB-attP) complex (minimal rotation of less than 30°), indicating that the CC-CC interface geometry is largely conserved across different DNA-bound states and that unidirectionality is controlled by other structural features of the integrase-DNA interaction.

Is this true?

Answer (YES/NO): NO